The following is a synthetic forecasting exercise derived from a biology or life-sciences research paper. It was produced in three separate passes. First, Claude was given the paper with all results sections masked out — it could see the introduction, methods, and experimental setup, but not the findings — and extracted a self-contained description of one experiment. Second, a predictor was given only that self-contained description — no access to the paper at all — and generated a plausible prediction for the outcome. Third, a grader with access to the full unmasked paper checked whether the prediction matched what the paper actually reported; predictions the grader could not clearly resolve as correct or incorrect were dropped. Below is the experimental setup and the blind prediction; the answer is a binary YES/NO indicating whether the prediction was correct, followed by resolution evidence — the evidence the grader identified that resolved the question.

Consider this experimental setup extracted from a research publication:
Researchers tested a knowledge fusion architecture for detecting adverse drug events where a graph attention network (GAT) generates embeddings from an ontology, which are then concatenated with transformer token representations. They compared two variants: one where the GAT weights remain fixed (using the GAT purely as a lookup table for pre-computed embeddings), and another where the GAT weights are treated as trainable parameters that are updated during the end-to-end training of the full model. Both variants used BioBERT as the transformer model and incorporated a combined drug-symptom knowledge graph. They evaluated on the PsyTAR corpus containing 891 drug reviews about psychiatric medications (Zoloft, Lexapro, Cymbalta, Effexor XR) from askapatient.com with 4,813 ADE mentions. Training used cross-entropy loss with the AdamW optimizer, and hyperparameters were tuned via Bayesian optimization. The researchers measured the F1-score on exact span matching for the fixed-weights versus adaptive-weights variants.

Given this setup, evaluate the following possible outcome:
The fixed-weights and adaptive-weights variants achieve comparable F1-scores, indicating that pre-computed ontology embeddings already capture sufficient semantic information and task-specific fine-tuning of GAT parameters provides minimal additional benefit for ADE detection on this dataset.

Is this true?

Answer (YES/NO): YES